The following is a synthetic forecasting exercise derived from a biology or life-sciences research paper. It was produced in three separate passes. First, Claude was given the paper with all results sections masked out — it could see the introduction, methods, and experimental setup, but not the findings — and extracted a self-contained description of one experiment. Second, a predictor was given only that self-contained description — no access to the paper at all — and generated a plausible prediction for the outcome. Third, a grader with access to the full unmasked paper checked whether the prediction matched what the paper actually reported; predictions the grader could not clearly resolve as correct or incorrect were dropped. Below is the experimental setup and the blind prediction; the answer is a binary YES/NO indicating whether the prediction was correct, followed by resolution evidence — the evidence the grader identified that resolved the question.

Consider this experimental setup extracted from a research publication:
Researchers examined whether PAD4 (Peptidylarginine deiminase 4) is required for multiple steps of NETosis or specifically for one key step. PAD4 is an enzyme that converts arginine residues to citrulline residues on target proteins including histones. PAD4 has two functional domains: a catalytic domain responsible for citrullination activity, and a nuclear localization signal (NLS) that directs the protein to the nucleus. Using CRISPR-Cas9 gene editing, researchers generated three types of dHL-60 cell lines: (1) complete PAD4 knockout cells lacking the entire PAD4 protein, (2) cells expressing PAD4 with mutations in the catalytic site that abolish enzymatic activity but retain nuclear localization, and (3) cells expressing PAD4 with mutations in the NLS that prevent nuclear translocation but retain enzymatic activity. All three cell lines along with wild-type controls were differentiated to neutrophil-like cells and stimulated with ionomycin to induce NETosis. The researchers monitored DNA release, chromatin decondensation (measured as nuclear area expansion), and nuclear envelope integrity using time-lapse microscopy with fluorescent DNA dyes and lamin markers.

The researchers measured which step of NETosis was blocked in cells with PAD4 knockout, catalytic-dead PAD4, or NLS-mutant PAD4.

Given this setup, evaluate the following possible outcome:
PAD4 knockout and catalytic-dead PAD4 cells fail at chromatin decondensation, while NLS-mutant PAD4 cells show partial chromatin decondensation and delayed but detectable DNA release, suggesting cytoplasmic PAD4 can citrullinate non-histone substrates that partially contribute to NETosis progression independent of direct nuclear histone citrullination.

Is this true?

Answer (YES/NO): NO